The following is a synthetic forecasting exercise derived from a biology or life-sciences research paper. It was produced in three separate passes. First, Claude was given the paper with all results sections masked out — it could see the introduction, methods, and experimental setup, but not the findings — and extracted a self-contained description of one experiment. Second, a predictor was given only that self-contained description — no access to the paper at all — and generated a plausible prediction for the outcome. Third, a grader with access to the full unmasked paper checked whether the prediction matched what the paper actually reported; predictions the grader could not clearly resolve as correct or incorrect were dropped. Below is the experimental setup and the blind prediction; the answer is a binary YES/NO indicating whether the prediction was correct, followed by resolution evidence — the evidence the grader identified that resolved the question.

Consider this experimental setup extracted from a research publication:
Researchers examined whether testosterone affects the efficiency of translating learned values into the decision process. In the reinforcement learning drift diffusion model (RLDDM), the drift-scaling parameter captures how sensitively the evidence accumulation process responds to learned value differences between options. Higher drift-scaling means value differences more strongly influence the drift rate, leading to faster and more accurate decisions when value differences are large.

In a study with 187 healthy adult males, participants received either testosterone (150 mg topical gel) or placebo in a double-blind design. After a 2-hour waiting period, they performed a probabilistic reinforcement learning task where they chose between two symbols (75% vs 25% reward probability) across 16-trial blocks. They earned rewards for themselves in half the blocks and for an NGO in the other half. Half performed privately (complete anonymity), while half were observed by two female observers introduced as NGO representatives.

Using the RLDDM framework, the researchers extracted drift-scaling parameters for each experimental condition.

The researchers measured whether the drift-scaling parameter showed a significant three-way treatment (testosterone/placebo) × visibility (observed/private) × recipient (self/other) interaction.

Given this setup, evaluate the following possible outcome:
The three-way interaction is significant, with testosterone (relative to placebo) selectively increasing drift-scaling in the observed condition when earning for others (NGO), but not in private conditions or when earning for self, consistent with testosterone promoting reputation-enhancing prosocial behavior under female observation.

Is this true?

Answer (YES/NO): NO